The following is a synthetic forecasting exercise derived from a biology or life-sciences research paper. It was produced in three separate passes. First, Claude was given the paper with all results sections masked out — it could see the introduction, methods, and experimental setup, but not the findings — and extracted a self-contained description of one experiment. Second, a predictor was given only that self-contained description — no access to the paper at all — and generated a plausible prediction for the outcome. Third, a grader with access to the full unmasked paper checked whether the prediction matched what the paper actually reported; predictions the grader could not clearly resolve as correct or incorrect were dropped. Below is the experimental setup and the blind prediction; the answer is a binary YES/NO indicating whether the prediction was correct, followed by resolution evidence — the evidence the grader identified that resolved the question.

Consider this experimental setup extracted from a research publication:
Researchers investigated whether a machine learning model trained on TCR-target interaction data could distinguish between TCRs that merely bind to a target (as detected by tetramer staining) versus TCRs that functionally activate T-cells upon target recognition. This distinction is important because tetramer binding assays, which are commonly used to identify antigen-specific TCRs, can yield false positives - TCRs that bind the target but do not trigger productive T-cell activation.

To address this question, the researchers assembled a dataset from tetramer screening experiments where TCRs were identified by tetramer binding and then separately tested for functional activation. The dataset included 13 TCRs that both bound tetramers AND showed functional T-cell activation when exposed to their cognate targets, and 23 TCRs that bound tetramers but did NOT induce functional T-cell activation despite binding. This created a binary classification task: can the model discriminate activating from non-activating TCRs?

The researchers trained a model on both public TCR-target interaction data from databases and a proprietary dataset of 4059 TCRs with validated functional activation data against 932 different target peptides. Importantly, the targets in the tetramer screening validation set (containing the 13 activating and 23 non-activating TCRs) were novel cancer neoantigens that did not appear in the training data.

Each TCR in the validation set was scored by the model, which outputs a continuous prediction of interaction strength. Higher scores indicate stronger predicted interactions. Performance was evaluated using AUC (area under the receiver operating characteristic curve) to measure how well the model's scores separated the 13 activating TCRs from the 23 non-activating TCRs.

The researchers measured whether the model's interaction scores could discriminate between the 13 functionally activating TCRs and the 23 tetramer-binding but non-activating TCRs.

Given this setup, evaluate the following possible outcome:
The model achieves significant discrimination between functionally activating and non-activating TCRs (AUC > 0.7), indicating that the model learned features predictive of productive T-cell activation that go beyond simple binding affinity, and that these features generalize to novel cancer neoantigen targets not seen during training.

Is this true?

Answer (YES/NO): YES